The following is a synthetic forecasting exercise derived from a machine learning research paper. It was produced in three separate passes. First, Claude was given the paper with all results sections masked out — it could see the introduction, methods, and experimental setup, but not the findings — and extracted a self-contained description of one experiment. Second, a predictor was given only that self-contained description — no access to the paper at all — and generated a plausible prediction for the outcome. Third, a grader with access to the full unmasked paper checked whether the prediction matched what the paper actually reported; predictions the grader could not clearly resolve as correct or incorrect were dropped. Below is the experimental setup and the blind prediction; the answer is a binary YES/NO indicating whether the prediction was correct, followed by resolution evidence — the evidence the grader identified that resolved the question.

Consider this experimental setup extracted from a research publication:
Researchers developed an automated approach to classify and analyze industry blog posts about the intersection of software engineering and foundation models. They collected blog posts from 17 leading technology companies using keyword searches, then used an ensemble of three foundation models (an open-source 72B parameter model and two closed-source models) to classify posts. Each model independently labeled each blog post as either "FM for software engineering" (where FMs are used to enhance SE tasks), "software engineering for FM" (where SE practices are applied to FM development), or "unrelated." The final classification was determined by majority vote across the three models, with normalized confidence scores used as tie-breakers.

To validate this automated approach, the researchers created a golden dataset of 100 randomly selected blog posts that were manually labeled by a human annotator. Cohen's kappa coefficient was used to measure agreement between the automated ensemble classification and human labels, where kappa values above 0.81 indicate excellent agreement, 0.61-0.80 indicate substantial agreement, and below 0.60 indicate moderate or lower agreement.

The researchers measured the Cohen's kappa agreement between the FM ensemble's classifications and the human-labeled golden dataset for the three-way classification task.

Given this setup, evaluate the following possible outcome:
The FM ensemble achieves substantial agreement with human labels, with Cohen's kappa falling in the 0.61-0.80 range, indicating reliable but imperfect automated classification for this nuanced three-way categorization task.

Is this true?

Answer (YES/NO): NO